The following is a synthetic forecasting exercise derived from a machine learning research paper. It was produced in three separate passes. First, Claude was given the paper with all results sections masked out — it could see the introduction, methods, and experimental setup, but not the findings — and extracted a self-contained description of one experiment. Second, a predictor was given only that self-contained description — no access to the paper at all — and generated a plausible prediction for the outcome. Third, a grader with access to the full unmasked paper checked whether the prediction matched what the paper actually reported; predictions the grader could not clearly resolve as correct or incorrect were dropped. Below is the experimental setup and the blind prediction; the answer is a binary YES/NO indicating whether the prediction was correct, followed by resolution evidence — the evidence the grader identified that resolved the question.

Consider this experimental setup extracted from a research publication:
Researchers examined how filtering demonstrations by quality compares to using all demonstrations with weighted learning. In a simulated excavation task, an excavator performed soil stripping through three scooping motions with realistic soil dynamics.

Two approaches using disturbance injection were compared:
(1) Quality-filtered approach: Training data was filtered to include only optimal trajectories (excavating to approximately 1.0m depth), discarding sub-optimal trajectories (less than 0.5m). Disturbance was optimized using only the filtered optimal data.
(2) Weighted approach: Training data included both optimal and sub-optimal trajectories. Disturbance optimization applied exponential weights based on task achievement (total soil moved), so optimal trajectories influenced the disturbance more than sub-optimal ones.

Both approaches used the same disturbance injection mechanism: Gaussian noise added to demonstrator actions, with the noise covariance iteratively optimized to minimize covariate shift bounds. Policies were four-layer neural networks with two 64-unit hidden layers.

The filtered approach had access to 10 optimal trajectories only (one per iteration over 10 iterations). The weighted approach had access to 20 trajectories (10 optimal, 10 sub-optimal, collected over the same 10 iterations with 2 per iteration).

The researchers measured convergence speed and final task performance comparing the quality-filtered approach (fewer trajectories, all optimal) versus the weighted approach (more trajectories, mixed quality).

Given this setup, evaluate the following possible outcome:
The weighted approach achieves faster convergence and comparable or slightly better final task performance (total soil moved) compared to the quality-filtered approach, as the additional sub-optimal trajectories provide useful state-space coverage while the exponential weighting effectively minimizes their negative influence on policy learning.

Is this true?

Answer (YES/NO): YES